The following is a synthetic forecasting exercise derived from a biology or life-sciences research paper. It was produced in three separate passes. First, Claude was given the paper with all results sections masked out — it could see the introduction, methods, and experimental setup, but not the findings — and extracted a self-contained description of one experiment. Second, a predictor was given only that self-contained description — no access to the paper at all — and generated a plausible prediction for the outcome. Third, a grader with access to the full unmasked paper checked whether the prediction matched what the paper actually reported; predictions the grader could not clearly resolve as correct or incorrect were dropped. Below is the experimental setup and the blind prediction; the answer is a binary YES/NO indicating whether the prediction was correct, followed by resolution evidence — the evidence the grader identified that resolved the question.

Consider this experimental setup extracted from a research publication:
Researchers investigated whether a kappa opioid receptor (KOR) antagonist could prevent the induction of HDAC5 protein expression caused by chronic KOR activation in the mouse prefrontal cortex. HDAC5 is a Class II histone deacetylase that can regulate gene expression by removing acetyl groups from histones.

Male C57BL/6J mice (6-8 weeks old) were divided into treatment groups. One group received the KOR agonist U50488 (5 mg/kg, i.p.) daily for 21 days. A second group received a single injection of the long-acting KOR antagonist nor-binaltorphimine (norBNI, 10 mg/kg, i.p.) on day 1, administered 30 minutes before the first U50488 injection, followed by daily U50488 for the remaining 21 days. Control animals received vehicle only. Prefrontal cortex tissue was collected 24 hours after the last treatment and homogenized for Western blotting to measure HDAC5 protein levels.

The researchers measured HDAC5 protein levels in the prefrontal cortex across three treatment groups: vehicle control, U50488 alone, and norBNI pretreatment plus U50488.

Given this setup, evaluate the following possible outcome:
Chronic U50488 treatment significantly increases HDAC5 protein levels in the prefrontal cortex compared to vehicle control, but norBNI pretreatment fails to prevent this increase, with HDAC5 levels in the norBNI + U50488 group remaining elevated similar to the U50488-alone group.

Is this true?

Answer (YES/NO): NO